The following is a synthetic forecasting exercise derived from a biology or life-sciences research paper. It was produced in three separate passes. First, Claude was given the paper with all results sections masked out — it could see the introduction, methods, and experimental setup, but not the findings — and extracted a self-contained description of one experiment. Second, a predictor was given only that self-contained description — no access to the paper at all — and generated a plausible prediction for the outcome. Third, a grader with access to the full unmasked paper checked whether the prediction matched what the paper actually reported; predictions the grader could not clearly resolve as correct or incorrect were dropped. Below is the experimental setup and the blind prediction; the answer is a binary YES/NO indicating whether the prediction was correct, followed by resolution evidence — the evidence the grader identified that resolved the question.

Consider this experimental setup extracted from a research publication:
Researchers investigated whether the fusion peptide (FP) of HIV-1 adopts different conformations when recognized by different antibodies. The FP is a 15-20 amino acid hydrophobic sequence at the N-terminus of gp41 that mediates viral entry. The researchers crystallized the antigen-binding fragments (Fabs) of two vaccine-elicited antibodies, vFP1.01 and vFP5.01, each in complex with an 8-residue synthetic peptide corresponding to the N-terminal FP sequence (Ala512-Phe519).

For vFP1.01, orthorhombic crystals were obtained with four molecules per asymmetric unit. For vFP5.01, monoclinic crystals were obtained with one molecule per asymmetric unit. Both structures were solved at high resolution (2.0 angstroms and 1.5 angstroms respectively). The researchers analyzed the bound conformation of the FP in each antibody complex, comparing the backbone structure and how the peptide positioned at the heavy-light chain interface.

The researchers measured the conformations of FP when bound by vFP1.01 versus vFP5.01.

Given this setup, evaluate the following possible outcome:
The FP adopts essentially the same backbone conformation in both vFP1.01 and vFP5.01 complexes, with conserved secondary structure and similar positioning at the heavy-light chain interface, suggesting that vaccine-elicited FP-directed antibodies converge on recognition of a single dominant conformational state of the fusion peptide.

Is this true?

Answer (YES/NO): NO